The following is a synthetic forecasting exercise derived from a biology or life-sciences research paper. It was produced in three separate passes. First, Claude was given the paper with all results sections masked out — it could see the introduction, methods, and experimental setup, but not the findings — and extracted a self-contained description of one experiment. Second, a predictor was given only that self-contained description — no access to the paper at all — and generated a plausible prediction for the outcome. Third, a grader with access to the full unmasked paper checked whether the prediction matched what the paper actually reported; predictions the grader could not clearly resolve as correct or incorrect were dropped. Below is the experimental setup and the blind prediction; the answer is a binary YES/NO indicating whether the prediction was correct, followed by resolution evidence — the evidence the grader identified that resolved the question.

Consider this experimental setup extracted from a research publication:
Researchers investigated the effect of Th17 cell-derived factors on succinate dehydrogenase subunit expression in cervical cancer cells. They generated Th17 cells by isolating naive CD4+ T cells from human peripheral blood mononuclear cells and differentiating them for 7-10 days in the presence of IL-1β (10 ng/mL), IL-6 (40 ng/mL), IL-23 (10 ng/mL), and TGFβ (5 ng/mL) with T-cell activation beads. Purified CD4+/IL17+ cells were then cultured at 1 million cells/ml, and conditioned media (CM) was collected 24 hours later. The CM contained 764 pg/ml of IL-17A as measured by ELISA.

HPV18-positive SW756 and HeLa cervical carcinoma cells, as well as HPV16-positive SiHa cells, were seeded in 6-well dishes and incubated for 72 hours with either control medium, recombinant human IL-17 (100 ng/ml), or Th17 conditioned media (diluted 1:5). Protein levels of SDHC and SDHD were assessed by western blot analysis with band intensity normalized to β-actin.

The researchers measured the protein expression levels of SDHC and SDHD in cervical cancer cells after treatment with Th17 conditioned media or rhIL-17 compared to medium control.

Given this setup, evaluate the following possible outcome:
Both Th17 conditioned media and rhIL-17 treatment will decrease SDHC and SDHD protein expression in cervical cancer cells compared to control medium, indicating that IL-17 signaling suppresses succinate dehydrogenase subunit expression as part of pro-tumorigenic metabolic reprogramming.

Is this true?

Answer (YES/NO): YES